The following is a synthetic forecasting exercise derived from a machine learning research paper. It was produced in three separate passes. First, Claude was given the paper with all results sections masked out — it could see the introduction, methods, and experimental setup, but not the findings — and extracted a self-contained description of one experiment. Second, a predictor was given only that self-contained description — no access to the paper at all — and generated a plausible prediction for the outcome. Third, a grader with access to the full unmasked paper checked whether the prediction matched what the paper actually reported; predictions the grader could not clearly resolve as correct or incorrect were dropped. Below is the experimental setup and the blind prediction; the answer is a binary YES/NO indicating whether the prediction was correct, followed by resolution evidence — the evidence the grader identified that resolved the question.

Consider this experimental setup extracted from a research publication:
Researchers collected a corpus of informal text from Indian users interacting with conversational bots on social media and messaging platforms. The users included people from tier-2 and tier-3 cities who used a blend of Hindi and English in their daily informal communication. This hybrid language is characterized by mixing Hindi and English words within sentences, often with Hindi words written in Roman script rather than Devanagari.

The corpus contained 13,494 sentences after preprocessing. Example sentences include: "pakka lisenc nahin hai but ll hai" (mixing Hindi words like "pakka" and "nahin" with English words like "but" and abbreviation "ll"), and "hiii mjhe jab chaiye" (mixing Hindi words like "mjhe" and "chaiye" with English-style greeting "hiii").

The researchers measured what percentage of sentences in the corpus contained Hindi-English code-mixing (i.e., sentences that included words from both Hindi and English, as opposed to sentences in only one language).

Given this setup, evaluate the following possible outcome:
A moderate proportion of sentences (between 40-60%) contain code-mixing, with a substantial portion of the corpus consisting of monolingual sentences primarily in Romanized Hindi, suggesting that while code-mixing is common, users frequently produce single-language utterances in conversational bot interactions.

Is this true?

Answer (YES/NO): YES